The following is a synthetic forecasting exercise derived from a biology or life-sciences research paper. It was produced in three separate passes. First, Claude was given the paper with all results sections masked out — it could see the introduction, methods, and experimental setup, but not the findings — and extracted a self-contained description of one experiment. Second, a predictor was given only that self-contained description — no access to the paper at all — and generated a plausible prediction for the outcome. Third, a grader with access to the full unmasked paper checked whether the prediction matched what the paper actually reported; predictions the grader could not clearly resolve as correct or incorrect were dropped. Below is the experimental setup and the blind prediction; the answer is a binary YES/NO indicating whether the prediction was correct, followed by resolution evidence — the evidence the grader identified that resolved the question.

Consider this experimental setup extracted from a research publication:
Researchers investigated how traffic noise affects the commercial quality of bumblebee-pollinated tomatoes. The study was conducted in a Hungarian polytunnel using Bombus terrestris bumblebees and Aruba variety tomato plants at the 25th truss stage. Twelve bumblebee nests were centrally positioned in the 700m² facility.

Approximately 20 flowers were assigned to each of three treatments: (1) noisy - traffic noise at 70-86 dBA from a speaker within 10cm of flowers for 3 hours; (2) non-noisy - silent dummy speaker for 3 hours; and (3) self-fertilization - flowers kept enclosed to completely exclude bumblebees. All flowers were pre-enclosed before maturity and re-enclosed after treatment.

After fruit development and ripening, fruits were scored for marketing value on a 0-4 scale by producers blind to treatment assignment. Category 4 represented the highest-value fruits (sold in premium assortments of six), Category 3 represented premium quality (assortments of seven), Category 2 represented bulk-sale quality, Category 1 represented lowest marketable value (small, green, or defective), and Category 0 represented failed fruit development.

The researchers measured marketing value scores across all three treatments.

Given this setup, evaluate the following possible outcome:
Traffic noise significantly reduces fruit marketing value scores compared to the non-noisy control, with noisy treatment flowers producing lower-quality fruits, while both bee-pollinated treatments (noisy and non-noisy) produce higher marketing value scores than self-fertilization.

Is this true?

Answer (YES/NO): NO